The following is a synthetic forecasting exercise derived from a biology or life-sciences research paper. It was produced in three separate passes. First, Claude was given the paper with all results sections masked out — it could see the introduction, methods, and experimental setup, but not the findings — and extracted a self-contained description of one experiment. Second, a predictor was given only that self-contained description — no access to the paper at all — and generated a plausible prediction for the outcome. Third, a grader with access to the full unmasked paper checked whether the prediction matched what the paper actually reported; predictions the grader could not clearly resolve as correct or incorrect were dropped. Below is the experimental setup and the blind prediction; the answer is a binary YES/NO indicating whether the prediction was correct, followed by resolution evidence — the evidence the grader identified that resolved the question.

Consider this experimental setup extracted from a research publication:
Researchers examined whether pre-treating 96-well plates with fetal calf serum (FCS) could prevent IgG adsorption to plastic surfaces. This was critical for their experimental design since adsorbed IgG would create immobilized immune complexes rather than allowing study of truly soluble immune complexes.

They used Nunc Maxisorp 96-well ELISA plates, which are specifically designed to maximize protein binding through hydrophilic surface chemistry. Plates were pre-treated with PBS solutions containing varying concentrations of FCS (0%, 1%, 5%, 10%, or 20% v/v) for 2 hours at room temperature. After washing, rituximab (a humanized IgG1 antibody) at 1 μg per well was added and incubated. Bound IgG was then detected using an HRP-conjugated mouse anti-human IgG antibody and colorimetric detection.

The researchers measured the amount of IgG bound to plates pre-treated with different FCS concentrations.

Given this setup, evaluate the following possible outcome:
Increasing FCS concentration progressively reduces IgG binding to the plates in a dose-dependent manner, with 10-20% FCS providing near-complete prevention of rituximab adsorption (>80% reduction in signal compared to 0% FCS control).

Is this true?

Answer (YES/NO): NO